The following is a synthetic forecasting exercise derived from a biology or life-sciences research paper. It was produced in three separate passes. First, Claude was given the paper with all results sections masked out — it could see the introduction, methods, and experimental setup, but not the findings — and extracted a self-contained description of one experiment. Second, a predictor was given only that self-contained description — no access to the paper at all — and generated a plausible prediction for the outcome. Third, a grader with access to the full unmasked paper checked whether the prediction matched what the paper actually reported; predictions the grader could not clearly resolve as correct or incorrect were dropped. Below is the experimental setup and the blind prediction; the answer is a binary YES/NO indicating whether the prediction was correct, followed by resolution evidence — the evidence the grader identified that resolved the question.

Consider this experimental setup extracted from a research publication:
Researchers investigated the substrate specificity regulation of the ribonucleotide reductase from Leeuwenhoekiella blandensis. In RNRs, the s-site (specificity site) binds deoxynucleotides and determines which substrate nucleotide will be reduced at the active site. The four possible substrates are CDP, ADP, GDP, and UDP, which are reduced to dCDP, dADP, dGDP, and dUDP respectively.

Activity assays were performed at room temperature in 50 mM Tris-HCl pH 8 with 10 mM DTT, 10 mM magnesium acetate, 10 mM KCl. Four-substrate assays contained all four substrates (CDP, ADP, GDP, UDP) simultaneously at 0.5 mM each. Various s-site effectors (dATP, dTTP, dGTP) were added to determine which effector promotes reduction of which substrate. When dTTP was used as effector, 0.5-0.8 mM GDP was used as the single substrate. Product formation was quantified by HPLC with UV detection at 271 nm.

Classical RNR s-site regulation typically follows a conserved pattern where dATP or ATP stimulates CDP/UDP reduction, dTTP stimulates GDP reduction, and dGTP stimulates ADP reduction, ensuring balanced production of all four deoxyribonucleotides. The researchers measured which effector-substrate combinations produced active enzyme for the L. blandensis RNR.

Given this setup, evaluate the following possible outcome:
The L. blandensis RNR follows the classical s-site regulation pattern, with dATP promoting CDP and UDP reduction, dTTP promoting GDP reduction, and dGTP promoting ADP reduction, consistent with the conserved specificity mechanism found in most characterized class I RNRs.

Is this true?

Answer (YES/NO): NO